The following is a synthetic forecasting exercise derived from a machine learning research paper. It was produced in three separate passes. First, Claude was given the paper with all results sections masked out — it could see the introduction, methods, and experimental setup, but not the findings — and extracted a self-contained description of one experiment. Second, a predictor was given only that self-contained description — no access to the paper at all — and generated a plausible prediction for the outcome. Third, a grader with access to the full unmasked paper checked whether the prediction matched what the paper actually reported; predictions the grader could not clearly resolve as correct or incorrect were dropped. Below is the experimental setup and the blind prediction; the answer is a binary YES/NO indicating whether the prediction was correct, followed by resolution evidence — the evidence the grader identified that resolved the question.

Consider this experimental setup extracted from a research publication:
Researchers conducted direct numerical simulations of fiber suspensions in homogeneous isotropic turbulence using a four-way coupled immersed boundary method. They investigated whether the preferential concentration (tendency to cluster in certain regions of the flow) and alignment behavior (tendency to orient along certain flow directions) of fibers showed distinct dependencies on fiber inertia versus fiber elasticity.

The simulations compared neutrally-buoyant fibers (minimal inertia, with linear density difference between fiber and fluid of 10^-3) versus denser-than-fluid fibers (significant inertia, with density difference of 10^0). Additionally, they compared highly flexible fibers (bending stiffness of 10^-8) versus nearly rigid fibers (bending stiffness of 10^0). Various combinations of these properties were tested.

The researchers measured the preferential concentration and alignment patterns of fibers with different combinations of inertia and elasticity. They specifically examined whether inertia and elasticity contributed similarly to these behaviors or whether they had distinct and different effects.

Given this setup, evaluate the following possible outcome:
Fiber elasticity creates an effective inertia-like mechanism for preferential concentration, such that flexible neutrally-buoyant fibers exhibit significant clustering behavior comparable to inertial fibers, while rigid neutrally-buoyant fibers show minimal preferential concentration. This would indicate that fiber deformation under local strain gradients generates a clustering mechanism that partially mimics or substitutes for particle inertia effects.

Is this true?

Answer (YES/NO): NO